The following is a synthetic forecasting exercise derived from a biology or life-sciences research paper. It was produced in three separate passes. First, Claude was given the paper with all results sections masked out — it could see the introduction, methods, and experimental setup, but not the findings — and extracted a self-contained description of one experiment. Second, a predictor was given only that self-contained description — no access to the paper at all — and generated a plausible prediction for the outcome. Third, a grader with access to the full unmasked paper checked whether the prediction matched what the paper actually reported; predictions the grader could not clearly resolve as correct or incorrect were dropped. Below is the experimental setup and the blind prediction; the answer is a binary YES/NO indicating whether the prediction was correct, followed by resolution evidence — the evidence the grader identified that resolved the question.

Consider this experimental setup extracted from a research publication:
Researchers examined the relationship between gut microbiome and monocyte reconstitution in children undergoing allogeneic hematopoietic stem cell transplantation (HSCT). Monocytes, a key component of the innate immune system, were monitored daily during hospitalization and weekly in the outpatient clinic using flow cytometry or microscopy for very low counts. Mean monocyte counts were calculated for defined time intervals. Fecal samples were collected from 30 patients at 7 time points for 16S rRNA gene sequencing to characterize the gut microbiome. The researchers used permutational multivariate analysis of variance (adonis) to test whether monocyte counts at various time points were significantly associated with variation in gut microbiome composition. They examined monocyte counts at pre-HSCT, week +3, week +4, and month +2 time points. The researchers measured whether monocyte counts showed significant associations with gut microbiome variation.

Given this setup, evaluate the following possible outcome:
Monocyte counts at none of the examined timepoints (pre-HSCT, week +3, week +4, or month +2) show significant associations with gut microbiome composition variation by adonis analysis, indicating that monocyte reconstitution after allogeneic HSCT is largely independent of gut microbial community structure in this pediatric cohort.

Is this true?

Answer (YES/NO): NO